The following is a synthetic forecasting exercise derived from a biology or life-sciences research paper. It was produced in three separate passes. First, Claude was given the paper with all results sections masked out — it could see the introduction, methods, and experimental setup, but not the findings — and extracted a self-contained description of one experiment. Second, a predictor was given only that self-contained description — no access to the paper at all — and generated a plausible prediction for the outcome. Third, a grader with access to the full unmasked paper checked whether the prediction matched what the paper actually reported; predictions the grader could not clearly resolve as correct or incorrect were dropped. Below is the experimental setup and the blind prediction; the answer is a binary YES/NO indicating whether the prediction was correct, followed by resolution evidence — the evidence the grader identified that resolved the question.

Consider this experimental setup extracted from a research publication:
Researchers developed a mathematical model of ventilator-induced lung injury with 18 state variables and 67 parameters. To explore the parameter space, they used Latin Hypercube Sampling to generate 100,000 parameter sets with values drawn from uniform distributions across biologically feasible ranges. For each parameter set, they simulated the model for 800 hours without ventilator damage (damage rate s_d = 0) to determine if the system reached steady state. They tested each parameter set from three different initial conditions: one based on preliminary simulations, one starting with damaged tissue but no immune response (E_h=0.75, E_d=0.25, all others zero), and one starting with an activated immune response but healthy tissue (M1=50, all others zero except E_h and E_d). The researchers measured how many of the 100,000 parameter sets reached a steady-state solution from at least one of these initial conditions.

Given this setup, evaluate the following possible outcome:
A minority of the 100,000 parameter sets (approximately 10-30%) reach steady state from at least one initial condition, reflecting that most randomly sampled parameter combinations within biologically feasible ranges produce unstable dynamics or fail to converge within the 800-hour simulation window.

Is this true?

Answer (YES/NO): YES